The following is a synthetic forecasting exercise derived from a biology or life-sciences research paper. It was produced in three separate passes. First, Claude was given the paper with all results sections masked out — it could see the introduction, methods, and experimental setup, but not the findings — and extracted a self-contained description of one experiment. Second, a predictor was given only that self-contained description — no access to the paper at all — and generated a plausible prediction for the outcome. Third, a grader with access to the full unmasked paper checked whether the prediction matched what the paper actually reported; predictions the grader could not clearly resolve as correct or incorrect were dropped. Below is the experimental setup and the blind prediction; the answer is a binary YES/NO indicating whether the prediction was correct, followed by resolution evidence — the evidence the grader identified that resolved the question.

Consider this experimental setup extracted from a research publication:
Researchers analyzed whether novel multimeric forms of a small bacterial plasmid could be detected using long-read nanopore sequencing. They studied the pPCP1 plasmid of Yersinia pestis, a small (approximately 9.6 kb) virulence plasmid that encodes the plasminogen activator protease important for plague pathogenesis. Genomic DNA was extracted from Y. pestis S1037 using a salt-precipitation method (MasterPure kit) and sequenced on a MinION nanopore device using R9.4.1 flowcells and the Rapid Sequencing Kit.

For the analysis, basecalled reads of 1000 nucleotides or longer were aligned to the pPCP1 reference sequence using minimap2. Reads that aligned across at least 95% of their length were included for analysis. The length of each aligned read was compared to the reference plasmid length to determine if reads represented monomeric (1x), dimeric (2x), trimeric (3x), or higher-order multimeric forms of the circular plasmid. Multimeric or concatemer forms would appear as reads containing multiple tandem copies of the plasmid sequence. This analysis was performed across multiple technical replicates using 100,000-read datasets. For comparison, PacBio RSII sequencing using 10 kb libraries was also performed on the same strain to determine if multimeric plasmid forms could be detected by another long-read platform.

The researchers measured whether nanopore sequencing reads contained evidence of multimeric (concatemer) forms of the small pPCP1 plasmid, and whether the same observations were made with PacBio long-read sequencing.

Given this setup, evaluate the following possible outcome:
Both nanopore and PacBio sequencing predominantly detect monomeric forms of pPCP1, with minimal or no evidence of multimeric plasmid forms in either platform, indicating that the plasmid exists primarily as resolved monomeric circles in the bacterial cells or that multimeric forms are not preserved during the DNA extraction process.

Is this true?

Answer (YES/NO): NO